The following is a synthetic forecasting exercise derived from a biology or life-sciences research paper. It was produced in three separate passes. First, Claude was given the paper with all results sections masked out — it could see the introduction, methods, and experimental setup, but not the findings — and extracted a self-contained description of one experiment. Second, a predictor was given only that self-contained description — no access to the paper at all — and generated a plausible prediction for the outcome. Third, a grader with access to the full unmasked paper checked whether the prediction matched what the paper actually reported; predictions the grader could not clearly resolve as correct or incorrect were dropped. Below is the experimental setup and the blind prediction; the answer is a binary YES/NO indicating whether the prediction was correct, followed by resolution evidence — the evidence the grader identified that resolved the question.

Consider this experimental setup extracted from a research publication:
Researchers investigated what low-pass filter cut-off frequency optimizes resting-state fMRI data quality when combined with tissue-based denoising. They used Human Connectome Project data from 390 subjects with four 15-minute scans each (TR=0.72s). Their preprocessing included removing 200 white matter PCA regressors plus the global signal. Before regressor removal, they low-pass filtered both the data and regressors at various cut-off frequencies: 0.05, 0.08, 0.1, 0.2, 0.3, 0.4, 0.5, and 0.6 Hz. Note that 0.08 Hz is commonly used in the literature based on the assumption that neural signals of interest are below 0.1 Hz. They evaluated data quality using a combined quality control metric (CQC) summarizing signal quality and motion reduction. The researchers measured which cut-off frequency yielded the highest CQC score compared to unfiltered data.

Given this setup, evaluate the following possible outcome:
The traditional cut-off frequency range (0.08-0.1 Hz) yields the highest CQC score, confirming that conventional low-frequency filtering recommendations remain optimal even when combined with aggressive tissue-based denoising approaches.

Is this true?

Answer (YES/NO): NO